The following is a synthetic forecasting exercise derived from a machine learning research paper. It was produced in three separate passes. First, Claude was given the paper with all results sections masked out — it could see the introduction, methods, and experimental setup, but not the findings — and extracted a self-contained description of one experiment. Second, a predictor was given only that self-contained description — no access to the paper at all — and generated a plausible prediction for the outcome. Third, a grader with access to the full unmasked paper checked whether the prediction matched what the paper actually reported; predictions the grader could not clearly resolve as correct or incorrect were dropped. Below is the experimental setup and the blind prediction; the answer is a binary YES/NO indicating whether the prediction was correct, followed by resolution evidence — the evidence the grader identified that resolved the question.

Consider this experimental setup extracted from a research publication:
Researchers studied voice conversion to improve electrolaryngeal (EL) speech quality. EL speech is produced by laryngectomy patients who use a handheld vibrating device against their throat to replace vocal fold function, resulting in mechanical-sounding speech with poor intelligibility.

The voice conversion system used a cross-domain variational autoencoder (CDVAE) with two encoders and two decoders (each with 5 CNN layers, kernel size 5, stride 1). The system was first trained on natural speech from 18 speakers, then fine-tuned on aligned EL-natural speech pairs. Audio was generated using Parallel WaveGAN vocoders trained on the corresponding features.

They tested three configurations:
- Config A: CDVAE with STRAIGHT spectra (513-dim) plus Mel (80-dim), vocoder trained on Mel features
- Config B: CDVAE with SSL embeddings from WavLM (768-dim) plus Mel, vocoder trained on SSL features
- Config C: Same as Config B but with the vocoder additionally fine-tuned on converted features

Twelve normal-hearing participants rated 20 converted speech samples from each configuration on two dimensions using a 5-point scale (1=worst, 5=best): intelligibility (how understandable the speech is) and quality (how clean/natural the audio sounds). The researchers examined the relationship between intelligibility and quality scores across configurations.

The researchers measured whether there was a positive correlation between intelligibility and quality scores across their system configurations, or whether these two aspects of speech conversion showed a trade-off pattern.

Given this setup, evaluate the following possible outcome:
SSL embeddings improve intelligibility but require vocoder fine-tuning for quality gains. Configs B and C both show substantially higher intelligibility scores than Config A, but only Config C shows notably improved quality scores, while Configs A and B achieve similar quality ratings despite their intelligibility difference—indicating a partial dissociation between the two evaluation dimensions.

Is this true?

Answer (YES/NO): NO